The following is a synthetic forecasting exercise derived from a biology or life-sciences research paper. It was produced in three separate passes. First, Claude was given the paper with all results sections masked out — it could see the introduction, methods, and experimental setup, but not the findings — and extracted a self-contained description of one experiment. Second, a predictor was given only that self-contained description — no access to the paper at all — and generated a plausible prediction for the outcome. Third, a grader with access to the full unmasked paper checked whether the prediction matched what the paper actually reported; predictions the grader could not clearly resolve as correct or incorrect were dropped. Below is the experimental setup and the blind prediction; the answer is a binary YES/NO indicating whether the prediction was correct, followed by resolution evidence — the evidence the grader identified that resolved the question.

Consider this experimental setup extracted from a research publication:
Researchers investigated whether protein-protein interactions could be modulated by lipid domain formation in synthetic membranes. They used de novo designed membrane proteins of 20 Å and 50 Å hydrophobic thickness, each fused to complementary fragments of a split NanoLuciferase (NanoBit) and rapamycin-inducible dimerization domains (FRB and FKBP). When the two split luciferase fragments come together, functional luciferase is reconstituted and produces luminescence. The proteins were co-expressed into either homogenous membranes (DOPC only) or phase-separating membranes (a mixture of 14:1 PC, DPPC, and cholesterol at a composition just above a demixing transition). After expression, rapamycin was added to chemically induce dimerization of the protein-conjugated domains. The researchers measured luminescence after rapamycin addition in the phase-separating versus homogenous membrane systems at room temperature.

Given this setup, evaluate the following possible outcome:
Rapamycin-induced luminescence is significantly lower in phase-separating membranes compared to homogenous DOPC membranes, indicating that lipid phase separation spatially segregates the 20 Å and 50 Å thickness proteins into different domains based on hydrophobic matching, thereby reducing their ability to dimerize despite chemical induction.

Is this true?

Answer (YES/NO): YES